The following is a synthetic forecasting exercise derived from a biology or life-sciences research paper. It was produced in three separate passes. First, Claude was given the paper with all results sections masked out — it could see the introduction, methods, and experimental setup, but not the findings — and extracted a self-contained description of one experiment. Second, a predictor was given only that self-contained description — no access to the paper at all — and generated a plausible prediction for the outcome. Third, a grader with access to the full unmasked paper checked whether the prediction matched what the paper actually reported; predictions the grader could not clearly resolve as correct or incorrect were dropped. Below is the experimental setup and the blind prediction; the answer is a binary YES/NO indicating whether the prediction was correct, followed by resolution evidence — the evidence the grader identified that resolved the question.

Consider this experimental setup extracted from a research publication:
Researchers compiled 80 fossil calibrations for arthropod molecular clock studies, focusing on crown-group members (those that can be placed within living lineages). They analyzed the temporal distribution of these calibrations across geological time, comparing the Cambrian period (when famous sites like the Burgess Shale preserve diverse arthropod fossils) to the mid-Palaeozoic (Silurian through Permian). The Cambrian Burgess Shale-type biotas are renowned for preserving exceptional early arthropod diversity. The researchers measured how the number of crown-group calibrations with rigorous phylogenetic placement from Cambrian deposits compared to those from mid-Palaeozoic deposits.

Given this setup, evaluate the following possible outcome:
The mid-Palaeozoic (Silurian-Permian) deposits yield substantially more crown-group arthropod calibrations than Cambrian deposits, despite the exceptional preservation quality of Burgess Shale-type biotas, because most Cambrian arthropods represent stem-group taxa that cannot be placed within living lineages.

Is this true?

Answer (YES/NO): YES